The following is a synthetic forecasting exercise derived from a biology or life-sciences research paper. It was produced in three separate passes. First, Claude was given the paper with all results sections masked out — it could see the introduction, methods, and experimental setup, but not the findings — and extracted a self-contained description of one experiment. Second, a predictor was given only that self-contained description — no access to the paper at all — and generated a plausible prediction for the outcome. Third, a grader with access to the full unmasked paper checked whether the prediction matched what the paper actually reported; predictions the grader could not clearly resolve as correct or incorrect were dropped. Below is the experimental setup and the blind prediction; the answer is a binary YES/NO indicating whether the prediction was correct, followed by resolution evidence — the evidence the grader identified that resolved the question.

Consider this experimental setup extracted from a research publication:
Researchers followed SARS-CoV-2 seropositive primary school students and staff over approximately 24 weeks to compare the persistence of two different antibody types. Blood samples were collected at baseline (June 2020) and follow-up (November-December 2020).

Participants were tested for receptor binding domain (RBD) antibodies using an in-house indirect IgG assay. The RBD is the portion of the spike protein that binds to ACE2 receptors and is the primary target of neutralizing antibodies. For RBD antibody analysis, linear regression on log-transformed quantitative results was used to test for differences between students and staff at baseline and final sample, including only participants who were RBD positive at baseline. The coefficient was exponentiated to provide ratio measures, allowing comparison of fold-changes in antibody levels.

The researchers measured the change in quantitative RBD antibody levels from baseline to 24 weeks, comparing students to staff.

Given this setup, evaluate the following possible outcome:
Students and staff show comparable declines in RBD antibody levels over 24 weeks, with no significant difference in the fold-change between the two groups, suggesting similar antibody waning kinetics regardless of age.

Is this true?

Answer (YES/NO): NO